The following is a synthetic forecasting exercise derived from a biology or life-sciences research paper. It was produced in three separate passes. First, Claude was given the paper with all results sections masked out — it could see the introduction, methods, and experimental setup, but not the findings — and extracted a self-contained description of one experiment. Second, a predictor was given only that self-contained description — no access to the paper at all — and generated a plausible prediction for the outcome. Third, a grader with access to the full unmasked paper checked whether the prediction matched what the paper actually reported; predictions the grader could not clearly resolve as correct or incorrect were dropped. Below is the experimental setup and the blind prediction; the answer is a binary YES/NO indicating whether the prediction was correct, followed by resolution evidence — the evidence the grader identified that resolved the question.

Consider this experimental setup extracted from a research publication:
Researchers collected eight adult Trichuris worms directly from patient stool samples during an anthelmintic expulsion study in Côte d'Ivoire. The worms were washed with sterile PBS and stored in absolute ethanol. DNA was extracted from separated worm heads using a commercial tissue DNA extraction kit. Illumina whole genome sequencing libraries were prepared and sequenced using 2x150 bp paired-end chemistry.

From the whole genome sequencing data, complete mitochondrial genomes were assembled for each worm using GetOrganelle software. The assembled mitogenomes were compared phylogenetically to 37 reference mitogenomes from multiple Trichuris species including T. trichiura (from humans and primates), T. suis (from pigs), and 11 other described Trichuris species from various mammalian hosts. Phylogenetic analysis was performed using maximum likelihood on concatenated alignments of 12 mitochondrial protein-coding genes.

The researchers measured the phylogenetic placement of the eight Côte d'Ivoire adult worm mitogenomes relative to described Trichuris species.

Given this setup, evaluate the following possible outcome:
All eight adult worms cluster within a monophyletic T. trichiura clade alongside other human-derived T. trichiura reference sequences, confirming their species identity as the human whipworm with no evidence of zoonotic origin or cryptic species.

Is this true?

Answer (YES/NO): NO